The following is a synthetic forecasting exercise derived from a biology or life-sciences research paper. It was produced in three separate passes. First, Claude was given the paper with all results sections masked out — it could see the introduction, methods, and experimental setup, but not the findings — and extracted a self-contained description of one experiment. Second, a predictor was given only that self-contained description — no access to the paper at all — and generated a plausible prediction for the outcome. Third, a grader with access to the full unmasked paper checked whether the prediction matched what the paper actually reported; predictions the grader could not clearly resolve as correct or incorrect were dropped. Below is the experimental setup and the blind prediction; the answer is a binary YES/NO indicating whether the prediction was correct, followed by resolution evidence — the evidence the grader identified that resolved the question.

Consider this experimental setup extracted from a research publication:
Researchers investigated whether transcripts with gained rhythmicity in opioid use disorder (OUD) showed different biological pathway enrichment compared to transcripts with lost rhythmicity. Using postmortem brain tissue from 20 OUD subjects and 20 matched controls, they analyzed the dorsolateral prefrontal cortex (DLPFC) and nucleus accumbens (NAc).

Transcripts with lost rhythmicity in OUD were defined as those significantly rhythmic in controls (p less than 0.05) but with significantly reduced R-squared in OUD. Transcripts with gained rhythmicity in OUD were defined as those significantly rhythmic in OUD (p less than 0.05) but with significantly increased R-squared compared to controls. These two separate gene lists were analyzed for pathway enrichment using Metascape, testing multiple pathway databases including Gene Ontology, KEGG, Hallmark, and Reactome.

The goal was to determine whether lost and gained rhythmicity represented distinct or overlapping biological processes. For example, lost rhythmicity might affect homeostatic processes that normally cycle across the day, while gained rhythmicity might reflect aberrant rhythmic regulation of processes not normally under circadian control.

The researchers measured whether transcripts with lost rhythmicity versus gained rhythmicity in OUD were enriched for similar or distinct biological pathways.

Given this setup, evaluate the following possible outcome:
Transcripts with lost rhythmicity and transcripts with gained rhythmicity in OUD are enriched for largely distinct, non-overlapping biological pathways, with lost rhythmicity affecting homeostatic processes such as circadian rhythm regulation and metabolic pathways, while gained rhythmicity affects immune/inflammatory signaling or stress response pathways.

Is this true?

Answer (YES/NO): NO